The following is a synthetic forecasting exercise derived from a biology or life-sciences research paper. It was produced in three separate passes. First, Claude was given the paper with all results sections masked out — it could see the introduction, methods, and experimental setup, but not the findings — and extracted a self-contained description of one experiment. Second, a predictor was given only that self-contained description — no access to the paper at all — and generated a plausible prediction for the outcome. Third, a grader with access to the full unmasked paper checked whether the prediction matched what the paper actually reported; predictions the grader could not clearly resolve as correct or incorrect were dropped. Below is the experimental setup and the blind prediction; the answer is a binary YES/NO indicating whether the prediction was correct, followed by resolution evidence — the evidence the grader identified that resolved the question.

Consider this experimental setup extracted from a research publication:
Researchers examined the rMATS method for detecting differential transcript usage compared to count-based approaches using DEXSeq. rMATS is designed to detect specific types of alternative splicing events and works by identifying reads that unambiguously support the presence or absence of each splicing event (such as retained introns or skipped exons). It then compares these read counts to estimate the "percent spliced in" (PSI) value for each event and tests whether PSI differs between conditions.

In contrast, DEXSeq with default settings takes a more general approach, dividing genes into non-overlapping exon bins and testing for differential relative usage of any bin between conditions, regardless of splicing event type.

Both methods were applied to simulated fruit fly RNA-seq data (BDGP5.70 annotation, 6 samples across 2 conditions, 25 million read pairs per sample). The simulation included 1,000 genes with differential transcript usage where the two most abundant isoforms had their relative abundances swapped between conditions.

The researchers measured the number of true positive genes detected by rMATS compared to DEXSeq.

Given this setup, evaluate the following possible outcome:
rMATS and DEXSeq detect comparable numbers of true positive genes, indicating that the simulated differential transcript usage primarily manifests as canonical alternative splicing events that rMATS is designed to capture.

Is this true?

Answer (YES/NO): NO